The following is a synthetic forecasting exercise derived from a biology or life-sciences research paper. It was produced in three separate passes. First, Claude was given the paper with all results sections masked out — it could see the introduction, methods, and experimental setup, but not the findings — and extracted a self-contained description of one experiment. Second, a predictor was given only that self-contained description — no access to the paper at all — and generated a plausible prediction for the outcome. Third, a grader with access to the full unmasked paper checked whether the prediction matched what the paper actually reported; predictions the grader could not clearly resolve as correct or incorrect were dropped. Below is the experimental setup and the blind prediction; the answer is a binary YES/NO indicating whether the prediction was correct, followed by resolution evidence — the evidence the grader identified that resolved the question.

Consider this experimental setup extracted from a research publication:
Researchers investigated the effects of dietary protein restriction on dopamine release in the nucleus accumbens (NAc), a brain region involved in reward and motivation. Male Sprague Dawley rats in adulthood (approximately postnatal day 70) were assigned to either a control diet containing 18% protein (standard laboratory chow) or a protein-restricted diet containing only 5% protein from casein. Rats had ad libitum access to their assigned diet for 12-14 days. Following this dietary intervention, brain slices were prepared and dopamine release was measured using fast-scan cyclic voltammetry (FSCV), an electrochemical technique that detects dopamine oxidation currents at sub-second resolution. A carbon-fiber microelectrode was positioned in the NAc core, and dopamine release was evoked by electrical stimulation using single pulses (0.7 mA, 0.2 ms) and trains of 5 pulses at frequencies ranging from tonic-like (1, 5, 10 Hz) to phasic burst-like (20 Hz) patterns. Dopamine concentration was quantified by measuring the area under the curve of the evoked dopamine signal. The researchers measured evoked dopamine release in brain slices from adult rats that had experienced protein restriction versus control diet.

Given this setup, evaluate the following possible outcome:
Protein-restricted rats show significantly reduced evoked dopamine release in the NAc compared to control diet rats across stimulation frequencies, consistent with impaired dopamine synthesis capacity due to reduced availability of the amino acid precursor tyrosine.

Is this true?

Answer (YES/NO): NO